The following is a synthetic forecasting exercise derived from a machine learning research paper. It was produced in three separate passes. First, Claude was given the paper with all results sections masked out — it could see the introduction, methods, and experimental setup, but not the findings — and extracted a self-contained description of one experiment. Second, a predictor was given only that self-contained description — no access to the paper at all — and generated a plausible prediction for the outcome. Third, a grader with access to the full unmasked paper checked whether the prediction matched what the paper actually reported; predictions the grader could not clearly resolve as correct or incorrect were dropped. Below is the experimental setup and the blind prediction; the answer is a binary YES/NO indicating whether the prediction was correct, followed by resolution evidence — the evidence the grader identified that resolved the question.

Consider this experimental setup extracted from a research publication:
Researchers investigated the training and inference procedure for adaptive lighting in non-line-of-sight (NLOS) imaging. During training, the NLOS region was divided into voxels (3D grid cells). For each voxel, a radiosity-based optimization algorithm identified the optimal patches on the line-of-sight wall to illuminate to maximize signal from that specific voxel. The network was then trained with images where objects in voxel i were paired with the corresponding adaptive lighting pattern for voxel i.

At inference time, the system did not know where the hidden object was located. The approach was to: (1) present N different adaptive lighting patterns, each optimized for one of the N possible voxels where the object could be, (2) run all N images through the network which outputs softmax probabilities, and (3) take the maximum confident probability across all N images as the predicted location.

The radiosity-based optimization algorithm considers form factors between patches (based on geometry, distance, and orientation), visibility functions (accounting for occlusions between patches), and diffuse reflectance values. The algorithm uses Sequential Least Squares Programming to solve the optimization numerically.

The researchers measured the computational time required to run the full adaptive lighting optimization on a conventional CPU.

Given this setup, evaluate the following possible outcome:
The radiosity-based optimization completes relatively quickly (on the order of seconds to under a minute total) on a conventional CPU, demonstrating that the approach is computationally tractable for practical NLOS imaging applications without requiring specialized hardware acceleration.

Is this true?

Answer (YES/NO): NO